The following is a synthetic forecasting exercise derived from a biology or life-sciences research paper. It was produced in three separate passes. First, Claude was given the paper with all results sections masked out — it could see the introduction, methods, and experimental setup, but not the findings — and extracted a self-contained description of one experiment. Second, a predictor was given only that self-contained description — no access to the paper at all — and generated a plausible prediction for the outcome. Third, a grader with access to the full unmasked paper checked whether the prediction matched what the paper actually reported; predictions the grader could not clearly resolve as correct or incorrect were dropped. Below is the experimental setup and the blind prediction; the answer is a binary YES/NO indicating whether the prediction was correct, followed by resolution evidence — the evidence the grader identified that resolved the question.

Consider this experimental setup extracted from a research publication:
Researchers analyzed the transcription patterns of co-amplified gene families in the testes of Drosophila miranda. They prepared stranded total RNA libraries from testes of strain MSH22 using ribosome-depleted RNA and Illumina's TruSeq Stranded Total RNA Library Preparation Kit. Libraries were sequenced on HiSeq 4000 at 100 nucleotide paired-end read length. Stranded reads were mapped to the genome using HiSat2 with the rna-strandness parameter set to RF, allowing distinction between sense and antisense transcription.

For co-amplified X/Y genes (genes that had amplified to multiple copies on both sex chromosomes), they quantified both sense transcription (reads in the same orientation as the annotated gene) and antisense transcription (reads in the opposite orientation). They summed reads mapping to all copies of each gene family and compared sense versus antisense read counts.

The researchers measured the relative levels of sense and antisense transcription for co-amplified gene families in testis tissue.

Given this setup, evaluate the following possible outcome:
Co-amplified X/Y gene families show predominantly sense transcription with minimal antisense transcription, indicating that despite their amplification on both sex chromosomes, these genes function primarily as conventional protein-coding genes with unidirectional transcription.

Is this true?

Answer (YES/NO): NO